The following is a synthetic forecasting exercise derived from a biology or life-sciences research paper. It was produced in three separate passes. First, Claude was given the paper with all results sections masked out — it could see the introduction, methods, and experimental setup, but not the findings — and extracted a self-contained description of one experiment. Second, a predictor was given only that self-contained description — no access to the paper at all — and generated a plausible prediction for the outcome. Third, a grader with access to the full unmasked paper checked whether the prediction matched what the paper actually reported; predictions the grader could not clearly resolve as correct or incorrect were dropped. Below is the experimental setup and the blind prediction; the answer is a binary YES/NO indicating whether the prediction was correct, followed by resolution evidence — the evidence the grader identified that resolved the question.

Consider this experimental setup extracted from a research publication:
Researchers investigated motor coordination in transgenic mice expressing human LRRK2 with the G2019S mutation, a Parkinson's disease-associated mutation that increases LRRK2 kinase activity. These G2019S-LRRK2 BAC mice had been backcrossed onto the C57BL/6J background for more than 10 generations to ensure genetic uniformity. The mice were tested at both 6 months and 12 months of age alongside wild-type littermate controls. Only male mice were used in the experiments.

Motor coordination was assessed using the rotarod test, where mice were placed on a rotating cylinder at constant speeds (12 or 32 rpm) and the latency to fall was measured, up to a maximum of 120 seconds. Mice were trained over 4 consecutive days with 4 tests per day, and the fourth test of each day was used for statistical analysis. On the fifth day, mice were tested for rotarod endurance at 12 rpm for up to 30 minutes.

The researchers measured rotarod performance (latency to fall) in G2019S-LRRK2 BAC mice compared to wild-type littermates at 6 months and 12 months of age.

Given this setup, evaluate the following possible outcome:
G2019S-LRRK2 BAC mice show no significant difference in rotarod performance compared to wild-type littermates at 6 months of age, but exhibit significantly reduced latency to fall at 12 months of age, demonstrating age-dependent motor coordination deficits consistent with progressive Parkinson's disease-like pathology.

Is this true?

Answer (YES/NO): NO